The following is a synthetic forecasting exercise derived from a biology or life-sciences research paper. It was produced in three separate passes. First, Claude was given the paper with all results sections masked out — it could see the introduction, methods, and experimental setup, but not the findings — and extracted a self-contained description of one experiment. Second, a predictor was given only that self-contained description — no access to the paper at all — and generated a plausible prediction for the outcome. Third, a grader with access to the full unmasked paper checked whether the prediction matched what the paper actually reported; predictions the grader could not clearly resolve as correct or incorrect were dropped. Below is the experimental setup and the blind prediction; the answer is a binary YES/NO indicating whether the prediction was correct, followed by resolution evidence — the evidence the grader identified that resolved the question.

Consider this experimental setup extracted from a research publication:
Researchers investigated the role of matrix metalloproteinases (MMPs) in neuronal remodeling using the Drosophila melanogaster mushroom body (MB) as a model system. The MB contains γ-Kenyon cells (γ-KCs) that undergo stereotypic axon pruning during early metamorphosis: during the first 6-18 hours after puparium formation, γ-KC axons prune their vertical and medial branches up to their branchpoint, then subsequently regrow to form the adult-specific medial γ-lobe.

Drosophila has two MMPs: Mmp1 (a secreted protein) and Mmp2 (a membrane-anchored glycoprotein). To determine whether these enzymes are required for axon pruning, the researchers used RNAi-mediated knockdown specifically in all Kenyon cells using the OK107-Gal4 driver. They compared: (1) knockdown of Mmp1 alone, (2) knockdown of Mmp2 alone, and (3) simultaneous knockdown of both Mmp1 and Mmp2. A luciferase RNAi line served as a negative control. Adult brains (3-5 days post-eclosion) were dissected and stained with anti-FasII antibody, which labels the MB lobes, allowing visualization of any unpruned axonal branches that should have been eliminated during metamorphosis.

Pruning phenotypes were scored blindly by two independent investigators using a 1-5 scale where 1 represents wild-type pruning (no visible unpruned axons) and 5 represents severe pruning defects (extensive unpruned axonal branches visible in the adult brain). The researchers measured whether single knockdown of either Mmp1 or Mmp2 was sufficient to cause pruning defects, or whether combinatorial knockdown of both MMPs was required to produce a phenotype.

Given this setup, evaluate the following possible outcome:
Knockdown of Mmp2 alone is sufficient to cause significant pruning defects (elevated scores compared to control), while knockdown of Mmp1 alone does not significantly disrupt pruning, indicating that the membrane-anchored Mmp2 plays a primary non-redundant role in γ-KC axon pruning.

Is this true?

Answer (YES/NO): YES